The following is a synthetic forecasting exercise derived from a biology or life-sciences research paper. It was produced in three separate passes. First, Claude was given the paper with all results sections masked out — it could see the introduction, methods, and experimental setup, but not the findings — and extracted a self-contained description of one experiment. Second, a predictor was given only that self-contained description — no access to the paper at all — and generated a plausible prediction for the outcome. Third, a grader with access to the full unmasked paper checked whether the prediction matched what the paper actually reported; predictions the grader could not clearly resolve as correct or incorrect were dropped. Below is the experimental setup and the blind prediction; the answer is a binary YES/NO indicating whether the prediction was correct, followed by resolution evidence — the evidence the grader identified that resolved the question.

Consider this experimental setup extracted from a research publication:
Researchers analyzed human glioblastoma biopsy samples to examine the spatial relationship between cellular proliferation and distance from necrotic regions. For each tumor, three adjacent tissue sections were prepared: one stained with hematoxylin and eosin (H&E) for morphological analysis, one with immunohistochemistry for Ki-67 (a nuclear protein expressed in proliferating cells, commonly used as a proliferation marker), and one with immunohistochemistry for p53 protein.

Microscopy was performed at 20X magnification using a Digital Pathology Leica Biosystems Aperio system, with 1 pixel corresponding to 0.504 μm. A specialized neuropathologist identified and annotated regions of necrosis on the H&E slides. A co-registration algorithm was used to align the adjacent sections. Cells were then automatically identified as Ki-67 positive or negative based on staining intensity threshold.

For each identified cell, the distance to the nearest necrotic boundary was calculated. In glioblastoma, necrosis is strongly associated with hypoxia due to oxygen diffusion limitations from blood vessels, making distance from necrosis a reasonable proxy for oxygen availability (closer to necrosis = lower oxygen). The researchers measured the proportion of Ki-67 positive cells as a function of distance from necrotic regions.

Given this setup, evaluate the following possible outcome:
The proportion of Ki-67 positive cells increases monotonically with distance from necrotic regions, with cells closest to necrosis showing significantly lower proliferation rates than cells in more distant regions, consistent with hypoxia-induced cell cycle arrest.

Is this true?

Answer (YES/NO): NO